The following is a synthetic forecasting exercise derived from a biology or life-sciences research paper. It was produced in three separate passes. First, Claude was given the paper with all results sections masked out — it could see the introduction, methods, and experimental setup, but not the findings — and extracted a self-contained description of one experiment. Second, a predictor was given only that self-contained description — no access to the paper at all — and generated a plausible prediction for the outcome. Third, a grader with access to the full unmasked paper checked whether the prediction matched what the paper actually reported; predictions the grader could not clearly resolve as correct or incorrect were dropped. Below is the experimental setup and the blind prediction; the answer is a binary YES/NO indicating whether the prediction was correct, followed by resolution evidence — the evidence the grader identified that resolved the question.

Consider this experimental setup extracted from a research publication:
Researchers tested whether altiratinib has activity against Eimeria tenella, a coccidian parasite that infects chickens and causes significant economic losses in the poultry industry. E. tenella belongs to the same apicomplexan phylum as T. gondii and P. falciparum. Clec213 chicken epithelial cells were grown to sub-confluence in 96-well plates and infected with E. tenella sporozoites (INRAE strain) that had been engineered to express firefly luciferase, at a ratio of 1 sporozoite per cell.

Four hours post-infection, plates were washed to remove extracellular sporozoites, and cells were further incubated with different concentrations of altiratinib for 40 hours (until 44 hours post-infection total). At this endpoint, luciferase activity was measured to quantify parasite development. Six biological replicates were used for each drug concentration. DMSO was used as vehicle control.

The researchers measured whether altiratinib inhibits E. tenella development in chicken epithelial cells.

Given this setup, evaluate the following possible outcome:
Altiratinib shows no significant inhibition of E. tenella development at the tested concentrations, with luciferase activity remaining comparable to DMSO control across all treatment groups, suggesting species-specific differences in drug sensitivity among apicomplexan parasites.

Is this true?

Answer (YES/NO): NO